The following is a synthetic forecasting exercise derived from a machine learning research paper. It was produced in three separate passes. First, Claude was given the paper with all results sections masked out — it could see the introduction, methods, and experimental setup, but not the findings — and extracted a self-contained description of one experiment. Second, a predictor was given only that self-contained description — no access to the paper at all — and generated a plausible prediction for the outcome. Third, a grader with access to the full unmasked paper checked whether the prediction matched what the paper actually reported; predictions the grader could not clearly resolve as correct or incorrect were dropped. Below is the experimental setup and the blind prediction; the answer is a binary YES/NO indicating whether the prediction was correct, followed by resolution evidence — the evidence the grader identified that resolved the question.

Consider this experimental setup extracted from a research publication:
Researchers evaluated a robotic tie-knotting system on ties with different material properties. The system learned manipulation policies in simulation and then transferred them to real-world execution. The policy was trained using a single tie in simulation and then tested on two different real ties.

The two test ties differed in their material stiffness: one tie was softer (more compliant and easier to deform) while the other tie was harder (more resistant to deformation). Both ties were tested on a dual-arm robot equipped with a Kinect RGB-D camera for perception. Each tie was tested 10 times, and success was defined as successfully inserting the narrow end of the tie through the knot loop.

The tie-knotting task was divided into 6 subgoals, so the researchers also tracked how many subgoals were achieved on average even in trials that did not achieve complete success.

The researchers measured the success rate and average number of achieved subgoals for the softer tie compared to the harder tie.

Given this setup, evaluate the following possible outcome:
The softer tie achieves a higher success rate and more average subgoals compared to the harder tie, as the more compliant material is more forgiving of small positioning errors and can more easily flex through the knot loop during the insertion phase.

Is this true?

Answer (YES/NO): YES